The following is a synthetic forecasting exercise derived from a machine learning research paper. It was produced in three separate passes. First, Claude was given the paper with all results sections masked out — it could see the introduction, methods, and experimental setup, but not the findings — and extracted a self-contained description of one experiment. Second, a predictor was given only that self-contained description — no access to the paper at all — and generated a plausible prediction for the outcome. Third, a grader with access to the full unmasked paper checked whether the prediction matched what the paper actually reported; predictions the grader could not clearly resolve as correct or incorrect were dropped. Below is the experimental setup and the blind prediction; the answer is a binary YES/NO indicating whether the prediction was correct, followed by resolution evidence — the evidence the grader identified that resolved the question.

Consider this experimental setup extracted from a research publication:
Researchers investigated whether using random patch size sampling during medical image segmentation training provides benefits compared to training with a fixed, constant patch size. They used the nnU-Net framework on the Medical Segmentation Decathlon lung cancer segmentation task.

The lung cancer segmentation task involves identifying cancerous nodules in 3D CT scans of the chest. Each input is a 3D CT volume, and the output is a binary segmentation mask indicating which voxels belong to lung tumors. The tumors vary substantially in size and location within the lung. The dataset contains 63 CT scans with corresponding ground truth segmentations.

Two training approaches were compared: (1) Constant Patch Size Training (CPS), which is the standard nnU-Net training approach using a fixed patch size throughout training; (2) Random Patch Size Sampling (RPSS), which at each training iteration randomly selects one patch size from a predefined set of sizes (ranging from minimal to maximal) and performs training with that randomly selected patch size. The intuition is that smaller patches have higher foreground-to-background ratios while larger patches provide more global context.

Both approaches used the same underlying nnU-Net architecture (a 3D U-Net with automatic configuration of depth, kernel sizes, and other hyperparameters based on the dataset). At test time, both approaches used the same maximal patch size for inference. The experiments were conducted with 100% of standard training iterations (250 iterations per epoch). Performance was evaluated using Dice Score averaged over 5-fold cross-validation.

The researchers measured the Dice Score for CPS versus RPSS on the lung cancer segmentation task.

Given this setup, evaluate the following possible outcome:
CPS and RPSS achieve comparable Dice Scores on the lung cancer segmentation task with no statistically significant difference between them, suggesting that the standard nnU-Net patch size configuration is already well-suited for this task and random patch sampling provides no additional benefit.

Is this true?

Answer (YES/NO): NO